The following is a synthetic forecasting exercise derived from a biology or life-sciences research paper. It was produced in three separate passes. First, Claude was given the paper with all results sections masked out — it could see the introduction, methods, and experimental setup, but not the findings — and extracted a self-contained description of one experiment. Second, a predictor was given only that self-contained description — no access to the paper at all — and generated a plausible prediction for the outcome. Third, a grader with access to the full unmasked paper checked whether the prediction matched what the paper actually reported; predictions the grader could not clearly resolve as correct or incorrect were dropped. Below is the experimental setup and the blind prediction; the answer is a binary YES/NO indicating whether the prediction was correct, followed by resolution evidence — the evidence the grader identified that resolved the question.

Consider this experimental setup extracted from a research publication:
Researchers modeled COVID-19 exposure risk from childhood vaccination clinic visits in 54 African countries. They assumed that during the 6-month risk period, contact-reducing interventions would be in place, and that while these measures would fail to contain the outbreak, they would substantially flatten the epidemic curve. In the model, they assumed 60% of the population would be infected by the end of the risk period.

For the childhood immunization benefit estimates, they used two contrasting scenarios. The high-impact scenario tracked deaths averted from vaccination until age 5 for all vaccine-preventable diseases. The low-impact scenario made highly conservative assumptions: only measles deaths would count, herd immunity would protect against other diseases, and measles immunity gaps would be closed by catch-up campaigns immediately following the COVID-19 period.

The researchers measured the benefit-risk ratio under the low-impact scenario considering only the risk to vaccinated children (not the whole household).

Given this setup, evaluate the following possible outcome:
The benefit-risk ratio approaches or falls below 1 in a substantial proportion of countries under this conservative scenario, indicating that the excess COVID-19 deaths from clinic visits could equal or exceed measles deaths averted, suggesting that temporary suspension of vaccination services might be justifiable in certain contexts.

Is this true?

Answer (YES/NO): NO